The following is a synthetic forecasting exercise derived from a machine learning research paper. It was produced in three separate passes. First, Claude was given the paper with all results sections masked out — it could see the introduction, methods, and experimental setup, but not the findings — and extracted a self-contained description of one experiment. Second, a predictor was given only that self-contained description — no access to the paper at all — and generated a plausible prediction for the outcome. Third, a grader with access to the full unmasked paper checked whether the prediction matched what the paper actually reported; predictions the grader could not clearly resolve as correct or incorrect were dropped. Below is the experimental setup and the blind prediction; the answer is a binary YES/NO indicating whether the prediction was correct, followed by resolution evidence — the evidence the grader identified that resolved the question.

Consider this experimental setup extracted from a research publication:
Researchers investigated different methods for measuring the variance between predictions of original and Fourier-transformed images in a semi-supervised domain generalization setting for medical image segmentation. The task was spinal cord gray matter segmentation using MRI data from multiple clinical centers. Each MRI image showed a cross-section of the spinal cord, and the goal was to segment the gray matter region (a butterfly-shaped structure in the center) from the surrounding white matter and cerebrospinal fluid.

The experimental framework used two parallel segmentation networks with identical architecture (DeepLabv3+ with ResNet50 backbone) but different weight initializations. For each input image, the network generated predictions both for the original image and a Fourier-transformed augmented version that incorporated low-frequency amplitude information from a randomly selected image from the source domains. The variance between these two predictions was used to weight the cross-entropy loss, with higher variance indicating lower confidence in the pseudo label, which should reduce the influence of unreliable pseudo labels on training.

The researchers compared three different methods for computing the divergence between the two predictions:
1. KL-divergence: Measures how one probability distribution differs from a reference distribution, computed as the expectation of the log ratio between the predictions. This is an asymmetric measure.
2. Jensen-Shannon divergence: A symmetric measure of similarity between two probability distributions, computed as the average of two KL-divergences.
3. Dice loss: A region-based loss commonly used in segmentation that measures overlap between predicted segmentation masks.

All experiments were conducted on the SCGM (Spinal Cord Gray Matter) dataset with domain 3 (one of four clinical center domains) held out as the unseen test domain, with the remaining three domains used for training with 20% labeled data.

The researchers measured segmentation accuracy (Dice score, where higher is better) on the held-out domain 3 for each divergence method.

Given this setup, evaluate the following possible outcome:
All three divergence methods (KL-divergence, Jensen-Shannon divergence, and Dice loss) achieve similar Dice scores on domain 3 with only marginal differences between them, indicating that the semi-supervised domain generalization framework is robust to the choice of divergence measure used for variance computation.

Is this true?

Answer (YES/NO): NO